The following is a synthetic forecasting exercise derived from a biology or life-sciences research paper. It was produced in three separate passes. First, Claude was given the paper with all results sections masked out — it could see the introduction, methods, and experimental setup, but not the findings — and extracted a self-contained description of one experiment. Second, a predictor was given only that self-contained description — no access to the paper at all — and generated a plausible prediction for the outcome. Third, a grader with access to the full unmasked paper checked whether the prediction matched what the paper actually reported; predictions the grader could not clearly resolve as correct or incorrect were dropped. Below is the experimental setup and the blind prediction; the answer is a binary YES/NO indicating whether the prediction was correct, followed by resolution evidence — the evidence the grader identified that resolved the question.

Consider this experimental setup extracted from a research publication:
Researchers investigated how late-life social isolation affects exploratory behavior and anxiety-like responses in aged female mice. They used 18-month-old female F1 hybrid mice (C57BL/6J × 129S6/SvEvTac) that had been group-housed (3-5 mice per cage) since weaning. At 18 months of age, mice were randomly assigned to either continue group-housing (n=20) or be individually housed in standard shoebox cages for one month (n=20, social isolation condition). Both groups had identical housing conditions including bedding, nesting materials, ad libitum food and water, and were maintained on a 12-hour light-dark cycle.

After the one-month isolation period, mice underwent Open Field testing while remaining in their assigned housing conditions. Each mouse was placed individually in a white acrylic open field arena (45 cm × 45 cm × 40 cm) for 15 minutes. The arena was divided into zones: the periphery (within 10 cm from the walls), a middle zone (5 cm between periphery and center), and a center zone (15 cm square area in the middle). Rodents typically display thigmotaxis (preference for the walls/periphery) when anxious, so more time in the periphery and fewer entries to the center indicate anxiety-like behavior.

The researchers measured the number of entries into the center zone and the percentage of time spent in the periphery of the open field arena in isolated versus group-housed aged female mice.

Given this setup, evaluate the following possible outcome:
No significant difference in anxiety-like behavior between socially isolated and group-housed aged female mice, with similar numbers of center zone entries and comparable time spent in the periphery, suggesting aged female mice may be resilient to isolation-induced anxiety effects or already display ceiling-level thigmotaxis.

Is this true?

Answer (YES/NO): NO